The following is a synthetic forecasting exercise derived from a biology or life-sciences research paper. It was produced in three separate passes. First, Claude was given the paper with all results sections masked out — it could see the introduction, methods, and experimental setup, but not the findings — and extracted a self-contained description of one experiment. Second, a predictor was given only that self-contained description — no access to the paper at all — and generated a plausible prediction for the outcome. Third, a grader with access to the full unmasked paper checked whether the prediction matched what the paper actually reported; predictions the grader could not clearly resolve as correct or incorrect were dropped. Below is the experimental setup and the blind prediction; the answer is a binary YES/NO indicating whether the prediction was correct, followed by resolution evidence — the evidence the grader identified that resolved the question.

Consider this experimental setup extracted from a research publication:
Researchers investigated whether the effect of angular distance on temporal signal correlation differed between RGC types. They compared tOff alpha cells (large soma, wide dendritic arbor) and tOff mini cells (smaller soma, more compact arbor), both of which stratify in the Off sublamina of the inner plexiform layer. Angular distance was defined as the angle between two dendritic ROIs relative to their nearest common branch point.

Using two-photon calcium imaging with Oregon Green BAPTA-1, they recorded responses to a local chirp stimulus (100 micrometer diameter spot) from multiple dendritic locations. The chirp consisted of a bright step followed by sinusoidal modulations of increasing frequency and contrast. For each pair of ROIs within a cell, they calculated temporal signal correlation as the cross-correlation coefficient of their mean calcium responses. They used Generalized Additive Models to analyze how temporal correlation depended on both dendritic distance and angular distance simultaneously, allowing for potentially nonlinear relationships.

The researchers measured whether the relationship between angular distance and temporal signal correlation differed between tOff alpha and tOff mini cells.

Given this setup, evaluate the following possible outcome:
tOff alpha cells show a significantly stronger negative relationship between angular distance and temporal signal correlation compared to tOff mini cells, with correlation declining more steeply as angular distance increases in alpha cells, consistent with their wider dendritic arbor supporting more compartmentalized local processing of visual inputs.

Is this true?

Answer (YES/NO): YES